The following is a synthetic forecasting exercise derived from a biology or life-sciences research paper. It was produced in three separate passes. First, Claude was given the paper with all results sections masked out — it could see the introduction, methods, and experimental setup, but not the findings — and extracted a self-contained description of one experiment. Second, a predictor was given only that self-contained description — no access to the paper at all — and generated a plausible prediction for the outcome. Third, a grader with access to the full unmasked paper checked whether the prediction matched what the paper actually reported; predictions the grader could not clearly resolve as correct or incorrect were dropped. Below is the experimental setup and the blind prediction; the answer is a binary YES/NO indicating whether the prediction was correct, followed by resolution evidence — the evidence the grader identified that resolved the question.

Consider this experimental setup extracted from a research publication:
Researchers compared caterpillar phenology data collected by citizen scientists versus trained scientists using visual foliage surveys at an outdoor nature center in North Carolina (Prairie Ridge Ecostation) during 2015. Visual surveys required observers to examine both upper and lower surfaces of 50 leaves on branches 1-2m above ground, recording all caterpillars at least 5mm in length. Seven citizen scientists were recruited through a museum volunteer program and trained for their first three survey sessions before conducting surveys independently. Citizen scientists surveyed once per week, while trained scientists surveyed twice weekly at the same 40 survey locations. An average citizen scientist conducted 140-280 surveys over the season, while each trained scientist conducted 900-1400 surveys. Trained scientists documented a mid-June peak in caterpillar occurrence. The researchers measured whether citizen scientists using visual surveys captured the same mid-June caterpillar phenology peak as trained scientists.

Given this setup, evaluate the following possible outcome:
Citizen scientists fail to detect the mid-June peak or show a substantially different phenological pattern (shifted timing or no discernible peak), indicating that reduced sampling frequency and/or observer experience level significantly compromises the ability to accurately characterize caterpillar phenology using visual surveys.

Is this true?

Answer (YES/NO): YES